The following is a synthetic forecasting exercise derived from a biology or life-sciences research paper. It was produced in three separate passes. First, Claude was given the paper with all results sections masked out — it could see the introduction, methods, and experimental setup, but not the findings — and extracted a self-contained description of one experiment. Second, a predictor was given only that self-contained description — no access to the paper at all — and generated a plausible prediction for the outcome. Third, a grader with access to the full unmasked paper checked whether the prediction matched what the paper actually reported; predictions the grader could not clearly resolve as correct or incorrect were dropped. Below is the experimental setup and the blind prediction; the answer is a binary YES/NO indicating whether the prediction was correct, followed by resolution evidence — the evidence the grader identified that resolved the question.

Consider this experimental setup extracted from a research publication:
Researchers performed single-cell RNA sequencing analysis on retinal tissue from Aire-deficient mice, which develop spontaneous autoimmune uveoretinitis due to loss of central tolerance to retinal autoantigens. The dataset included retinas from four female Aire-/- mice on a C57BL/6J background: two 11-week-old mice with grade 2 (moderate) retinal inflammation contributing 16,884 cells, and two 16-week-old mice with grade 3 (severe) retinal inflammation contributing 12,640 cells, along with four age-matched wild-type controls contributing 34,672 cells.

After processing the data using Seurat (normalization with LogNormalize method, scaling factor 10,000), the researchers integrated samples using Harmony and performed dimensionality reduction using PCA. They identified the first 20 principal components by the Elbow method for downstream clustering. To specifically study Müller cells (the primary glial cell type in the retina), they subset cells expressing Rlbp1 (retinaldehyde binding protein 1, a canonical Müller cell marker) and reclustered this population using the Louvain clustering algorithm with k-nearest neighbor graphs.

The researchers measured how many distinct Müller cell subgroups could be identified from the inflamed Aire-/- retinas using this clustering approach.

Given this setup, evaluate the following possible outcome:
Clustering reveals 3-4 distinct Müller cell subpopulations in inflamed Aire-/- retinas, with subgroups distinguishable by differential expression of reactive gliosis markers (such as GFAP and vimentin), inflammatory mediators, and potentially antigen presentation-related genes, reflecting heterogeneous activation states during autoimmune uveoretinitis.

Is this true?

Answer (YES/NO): NO